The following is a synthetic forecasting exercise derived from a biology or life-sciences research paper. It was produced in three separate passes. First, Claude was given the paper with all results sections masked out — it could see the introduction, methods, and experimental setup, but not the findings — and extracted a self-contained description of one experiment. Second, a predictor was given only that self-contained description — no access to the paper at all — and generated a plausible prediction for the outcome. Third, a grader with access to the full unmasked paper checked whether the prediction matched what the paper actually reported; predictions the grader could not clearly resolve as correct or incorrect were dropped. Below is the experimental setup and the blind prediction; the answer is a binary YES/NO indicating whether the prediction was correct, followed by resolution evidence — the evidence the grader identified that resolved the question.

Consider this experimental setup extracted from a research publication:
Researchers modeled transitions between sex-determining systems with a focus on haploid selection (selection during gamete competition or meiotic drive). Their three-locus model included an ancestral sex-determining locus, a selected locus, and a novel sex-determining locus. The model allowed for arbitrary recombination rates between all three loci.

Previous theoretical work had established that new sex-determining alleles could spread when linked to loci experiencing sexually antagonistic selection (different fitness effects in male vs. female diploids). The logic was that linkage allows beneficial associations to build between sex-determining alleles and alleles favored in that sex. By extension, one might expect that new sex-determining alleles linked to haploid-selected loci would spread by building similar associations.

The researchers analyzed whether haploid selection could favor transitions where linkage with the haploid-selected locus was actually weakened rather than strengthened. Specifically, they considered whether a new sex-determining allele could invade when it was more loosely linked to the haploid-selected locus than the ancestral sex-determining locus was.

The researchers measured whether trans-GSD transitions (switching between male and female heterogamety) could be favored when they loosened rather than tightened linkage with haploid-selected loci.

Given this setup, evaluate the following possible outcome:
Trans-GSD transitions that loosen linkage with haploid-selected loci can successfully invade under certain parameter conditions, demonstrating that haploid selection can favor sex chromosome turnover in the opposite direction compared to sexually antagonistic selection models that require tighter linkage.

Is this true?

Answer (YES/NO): YES